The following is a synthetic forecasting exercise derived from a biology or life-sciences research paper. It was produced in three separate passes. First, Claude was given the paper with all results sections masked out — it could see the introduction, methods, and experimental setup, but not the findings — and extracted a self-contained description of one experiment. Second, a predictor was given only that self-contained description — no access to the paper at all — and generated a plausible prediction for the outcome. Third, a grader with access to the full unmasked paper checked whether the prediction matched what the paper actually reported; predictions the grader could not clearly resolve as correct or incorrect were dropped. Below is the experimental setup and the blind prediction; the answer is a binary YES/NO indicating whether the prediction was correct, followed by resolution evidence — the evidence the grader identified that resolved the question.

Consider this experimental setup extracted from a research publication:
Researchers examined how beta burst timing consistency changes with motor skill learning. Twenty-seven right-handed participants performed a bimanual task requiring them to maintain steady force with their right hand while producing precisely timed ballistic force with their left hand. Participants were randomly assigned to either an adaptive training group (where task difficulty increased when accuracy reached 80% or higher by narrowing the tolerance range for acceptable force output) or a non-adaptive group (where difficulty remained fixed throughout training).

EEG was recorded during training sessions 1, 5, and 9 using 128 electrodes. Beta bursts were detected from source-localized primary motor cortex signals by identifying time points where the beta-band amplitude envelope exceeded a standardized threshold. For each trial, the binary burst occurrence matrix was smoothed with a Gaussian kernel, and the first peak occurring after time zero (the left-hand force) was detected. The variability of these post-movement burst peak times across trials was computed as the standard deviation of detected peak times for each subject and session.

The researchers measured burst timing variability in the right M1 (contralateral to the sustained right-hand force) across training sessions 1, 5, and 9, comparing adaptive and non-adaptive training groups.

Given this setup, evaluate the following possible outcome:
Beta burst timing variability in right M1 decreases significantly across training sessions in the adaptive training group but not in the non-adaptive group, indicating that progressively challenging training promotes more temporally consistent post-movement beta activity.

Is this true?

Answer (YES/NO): NO